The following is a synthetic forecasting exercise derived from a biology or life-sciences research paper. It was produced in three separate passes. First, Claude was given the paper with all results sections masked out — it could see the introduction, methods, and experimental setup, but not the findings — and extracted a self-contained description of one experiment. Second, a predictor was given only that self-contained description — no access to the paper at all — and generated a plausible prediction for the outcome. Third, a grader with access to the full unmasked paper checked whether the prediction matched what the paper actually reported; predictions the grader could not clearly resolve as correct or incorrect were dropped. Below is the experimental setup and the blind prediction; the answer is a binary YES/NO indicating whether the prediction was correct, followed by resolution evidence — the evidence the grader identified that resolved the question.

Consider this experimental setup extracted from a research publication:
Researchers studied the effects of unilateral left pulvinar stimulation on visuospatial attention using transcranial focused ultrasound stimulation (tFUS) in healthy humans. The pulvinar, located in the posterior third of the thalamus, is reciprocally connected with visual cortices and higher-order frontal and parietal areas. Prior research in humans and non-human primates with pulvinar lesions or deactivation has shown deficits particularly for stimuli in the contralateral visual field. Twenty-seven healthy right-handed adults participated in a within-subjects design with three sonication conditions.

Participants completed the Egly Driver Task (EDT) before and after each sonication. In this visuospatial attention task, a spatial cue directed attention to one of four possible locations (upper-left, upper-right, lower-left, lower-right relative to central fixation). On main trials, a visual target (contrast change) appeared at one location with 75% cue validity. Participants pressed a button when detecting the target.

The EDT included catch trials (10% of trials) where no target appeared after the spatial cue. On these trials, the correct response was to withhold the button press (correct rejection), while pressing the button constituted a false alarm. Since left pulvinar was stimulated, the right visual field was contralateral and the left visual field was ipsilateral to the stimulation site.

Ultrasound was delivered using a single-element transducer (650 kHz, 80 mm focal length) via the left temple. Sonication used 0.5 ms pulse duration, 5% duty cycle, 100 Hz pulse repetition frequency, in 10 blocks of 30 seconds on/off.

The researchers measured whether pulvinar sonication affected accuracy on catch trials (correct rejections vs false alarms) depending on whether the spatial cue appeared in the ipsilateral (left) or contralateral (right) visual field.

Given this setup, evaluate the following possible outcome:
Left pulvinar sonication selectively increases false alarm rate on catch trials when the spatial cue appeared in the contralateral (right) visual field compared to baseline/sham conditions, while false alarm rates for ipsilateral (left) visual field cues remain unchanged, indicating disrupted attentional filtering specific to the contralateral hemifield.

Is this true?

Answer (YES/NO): NO